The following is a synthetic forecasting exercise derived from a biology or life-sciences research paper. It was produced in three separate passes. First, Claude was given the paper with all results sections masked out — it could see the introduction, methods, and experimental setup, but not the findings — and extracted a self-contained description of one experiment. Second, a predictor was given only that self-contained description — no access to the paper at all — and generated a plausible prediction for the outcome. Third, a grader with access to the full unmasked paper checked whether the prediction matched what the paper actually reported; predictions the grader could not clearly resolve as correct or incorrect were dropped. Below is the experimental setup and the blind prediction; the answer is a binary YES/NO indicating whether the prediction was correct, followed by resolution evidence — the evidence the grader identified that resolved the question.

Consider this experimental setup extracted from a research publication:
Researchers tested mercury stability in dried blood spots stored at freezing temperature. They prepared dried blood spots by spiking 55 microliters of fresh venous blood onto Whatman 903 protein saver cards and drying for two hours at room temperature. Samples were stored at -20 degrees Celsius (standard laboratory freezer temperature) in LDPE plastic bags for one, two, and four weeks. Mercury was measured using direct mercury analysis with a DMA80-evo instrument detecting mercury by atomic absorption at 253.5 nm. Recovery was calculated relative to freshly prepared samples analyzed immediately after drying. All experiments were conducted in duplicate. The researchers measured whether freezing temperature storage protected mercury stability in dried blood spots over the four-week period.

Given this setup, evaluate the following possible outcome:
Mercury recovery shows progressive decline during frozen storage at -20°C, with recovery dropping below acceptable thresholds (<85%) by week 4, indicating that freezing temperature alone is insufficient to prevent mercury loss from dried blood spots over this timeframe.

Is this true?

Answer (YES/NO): NO